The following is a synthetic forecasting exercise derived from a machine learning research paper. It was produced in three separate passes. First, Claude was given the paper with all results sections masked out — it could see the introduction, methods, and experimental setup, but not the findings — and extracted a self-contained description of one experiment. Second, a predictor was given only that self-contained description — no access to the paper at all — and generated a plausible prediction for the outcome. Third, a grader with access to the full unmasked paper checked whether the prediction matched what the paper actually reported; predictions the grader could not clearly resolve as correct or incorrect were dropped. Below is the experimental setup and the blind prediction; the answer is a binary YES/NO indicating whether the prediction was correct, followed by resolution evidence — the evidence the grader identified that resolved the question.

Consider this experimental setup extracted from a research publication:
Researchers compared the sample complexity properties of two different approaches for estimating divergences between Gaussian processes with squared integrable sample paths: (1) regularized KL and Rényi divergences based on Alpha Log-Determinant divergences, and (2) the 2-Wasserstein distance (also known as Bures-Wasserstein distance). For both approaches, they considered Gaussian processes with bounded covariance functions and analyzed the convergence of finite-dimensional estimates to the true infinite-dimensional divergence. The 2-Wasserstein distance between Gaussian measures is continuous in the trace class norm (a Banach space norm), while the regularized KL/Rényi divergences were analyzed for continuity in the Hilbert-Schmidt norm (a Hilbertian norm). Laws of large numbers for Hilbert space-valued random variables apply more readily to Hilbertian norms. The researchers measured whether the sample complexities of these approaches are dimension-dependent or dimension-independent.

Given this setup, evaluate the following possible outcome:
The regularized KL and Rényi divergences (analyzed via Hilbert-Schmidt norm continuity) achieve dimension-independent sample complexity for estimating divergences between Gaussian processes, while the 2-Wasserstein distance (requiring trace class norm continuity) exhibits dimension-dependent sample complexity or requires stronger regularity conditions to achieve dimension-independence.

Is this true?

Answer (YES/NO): YES